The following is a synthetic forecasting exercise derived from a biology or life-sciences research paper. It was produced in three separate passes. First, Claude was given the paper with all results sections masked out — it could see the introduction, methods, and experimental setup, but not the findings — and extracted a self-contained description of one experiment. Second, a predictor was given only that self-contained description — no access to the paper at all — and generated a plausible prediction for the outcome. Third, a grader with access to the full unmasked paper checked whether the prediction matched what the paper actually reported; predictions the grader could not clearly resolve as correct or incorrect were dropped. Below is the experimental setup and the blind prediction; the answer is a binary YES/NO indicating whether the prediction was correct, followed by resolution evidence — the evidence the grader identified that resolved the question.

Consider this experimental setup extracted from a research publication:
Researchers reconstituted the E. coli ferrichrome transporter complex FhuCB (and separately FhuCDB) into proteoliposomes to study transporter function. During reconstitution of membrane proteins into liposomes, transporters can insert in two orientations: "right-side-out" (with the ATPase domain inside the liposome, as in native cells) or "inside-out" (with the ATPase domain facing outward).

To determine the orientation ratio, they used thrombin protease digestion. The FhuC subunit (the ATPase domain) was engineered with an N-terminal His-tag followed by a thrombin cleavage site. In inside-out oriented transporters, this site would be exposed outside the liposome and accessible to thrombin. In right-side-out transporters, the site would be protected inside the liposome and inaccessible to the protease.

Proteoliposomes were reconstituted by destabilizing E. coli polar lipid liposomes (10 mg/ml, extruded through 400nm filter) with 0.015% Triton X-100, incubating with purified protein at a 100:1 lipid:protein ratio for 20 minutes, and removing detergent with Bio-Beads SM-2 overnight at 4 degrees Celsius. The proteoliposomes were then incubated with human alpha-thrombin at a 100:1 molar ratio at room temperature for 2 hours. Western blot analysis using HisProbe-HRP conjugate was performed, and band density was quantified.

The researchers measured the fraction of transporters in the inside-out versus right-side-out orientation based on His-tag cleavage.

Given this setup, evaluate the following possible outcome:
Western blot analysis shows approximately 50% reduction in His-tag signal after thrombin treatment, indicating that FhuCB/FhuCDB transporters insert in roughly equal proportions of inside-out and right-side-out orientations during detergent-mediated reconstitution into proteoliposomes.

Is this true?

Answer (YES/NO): NO